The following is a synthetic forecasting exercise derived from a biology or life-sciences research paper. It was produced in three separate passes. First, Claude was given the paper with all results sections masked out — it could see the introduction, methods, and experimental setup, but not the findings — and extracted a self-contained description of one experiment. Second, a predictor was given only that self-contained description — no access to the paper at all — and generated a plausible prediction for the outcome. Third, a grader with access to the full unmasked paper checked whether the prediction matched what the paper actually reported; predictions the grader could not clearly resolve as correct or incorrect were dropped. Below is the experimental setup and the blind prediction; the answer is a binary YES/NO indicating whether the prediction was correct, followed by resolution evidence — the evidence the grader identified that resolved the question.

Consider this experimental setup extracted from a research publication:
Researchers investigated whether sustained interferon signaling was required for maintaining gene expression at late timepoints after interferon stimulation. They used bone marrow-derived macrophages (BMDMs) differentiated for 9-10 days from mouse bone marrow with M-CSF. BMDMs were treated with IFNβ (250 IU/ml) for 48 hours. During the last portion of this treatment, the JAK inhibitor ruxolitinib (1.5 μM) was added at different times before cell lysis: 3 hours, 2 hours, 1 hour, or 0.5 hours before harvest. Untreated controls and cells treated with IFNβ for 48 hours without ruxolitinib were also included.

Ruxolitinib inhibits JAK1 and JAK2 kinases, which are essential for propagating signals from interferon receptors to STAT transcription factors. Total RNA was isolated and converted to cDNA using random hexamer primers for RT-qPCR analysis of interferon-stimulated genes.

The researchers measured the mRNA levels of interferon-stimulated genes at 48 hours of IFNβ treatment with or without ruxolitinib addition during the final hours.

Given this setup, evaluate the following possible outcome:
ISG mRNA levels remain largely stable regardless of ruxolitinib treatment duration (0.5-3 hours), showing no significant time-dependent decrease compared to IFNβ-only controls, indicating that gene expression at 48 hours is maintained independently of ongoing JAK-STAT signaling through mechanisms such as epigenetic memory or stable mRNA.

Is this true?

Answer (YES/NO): NO